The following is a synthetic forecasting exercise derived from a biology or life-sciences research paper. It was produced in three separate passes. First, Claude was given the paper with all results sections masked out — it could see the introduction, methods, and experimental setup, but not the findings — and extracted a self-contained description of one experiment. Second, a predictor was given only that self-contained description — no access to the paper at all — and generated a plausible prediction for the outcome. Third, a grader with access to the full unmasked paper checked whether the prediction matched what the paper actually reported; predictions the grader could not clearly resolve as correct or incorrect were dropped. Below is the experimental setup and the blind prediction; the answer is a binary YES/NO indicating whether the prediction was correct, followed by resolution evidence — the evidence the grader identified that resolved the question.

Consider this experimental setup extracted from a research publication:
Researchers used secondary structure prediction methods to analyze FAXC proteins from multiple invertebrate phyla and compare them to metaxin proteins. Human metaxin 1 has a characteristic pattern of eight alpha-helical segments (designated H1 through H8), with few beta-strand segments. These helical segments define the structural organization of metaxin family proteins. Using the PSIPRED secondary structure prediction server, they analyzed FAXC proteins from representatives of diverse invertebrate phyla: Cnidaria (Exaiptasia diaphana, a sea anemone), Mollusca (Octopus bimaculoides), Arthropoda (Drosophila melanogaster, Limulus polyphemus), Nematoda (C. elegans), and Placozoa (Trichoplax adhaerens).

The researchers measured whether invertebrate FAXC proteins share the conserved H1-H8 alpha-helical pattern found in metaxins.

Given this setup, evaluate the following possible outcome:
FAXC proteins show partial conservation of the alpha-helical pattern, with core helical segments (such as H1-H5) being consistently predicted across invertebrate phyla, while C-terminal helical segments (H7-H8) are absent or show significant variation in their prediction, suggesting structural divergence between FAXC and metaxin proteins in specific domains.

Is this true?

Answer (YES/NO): NO